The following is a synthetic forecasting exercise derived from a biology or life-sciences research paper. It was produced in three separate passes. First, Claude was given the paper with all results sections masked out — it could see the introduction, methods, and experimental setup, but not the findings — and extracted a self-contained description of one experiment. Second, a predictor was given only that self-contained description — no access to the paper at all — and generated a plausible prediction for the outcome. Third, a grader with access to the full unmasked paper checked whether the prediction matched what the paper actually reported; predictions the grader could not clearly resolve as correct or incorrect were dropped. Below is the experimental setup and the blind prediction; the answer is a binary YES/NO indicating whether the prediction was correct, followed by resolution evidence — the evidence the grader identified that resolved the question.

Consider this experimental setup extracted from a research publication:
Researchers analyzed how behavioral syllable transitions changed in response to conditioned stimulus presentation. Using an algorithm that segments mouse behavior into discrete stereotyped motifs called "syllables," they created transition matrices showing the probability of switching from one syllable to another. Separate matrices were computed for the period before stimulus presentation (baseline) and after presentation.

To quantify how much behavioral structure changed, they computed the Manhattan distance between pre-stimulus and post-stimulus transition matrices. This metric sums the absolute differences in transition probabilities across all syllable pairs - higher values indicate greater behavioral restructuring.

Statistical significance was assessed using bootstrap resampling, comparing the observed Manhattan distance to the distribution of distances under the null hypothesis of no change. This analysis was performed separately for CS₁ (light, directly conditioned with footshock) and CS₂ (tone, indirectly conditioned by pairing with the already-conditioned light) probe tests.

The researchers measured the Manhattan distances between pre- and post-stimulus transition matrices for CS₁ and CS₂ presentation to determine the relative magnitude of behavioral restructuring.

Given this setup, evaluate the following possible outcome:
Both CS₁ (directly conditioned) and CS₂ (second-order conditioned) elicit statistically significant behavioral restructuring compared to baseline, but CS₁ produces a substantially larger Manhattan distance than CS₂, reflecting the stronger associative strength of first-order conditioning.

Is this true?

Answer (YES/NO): NO